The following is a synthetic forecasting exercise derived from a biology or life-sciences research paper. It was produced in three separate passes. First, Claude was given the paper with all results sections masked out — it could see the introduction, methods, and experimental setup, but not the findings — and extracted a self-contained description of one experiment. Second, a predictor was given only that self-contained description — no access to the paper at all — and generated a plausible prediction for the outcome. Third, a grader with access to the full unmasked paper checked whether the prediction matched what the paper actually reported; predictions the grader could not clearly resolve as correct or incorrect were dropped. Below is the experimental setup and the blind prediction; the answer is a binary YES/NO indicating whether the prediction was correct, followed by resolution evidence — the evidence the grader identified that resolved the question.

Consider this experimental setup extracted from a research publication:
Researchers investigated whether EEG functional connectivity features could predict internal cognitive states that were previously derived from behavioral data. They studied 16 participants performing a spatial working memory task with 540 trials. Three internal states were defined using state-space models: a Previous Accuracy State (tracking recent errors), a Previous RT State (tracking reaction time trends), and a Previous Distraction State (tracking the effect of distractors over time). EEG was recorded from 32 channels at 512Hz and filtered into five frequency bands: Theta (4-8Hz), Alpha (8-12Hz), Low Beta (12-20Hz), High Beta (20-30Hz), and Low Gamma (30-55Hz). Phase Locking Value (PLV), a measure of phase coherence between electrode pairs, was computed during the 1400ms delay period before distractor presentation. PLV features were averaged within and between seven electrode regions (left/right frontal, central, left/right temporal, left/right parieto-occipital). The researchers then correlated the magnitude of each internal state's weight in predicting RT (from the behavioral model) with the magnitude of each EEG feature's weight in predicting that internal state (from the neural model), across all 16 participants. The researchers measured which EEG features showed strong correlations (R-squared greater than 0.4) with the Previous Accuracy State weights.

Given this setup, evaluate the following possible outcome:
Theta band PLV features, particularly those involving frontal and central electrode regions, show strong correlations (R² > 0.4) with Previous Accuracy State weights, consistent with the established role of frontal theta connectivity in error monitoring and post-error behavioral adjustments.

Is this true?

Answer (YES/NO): NO